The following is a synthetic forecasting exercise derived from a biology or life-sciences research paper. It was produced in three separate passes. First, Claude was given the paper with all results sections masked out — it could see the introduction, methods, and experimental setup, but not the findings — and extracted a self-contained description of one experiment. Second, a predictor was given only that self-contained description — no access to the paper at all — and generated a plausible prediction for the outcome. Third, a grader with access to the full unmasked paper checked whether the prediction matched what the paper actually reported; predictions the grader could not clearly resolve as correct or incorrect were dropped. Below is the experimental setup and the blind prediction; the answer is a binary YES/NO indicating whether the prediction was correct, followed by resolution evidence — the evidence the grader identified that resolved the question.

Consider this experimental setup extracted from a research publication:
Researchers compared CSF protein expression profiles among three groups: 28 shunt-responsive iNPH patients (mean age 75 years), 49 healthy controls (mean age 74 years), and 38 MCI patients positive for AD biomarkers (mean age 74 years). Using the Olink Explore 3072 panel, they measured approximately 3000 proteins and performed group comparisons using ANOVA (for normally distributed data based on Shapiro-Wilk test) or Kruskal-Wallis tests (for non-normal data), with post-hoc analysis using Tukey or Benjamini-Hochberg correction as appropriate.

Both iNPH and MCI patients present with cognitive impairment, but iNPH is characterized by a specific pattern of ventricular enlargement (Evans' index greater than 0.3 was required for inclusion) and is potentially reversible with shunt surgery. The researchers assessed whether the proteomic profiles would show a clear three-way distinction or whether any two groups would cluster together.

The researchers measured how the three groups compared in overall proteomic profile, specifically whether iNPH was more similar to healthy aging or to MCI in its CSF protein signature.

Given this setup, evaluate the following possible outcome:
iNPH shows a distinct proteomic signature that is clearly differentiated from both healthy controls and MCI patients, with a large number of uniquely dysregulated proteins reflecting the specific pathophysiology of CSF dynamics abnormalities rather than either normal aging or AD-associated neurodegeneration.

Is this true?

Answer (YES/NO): YES